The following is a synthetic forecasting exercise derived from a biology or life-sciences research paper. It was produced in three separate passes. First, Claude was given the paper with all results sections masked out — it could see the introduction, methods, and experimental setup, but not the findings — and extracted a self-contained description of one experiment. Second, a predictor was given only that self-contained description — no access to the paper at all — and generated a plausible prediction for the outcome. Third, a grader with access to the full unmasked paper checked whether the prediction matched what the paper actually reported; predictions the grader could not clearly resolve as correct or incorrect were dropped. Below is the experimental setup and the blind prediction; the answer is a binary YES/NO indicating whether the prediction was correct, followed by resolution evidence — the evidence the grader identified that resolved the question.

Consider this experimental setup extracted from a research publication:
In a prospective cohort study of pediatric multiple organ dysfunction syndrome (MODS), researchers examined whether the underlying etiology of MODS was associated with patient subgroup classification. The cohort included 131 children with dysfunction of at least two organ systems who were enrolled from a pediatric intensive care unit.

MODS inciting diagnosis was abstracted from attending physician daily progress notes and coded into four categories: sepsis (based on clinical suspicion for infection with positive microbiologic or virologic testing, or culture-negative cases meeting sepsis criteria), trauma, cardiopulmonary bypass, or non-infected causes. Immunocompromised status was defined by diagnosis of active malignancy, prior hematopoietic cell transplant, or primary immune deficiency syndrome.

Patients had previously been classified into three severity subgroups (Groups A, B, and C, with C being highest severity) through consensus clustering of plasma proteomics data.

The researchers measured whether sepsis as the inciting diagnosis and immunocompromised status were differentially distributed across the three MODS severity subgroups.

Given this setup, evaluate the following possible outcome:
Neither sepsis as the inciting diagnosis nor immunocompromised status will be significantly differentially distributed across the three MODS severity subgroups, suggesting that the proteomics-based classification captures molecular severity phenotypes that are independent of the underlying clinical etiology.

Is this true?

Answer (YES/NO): NO